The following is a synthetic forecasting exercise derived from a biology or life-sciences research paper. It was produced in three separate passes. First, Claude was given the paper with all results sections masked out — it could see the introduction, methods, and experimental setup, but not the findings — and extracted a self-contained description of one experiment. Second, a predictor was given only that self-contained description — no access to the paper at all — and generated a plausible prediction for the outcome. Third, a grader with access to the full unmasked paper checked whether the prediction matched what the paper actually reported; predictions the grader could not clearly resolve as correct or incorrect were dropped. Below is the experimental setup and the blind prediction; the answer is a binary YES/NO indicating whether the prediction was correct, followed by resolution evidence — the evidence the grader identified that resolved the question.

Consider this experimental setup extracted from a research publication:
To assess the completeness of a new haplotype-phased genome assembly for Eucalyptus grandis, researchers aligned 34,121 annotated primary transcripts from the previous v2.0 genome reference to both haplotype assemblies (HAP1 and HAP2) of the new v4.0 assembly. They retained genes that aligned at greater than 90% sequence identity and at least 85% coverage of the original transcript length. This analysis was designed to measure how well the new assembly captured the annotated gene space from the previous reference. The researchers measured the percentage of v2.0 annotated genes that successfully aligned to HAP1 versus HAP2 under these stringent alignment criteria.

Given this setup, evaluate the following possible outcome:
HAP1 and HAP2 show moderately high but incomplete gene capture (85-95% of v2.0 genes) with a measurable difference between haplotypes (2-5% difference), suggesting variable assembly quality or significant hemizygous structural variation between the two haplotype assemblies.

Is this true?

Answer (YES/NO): NO